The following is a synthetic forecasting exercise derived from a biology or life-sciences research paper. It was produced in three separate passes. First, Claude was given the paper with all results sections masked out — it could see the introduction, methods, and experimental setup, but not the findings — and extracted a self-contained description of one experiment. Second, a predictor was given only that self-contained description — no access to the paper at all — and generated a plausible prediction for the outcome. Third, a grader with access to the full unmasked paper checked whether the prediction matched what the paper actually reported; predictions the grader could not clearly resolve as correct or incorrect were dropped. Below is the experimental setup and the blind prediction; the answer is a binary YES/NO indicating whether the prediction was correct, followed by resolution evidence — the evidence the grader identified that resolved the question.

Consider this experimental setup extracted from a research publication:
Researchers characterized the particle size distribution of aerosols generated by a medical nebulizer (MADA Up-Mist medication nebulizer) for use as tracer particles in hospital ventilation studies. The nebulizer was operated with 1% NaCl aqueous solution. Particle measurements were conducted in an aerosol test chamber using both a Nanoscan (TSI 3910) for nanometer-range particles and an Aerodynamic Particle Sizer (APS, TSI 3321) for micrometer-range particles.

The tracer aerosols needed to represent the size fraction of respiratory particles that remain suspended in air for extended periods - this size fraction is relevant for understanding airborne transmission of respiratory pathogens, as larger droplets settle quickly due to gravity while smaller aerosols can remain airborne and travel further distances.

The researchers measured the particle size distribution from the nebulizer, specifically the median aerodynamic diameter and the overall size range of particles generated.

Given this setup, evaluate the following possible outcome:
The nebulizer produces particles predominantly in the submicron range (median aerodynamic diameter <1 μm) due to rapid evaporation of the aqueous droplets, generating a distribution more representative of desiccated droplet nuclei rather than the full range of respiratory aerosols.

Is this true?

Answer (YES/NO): YES